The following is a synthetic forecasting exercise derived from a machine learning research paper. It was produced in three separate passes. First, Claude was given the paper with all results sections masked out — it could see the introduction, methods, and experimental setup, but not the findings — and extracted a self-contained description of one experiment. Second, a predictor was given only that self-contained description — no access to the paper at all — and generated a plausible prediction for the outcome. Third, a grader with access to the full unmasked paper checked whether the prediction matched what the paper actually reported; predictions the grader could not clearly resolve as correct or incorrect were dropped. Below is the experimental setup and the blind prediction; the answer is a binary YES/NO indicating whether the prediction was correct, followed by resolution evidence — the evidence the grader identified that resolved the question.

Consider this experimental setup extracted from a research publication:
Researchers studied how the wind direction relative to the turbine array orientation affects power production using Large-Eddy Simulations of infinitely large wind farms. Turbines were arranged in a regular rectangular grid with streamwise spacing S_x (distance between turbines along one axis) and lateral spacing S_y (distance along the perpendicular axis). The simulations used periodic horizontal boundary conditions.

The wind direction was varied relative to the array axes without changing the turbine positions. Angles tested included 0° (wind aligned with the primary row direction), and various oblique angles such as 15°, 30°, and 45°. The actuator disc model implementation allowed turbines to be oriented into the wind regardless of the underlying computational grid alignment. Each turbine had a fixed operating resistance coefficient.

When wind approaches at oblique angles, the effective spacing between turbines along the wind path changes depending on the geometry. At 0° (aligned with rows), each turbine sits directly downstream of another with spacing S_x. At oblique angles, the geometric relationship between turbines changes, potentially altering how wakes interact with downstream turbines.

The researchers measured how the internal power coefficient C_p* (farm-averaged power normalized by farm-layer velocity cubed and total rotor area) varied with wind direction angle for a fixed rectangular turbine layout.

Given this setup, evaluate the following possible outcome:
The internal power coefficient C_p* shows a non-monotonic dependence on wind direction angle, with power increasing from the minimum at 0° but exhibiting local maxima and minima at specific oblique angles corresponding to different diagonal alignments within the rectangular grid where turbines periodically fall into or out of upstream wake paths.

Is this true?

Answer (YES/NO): NO